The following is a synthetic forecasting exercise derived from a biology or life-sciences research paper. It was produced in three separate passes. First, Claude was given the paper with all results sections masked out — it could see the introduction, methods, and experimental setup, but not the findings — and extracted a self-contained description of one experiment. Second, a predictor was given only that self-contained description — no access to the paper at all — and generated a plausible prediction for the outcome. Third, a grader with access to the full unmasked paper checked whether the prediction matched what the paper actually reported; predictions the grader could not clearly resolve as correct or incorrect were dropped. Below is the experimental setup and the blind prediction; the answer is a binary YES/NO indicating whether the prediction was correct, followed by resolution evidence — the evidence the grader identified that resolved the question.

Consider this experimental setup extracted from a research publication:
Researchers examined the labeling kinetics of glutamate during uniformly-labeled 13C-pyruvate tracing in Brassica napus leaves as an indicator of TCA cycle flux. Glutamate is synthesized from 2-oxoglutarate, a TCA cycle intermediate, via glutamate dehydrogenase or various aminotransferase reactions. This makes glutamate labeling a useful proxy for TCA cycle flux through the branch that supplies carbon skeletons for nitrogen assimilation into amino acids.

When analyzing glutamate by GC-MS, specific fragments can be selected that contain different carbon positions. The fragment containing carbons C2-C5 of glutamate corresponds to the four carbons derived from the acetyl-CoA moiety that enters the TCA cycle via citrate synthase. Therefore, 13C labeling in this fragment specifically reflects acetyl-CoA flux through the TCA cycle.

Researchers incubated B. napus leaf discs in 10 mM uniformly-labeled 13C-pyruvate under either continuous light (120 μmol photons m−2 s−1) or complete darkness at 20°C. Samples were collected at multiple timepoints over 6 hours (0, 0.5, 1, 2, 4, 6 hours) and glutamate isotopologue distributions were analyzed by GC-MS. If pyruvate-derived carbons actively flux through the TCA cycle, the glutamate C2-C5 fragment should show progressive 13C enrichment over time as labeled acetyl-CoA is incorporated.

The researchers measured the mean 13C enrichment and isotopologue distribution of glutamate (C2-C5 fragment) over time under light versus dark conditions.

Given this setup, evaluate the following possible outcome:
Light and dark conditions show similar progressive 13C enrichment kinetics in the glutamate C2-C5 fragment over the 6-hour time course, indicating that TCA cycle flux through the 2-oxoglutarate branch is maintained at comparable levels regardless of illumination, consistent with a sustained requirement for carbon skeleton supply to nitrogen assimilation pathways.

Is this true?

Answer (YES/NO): YES